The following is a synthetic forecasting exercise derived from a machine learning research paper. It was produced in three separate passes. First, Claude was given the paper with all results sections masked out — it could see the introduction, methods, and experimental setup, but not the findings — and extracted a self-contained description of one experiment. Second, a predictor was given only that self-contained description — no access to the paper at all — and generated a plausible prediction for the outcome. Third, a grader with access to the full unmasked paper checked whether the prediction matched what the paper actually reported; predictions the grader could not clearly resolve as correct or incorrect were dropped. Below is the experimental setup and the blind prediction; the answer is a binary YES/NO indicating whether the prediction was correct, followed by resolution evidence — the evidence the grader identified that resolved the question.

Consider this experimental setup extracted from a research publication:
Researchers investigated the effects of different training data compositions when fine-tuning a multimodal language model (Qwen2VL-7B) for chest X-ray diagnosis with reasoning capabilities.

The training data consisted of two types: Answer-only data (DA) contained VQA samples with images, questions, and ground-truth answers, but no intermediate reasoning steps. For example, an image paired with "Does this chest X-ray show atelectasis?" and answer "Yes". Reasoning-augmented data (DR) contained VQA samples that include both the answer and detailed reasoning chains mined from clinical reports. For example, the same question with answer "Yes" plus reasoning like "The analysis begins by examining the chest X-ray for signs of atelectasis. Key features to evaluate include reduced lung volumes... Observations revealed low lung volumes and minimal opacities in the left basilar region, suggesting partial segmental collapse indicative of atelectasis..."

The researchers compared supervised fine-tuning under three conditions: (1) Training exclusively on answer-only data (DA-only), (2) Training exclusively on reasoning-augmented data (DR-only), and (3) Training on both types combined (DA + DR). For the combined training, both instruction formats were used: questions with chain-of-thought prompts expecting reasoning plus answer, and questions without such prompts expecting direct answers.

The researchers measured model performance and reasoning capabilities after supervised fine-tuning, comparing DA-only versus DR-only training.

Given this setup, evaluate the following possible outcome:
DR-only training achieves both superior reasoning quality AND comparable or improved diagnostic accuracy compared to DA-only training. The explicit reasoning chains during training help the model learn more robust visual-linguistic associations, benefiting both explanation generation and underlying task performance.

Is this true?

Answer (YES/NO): NO